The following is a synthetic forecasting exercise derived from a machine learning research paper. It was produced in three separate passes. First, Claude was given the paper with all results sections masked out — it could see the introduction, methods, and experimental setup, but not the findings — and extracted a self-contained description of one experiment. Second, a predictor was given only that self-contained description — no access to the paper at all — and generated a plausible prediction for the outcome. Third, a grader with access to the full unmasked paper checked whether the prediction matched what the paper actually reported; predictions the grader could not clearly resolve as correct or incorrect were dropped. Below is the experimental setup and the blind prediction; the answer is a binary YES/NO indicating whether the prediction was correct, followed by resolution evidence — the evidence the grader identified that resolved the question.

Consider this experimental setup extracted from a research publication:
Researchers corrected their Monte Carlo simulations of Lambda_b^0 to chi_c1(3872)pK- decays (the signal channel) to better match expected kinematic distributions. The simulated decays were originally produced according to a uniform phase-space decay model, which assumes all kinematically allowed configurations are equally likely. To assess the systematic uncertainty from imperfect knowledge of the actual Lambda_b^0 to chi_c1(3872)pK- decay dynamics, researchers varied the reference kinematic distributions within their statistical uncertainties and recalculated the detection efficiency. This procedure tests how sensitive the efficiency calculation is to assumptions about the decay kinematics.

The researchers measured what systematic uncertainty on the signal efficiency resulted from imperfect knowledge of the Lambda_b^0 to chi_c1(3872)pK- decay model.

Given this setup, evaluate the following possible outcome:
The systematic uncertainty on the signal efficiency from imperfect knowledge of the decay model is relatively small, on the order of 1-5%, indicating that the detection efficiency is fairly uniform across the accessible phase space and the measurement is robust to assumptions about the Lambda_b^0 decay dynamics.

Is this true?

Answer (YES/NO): YES